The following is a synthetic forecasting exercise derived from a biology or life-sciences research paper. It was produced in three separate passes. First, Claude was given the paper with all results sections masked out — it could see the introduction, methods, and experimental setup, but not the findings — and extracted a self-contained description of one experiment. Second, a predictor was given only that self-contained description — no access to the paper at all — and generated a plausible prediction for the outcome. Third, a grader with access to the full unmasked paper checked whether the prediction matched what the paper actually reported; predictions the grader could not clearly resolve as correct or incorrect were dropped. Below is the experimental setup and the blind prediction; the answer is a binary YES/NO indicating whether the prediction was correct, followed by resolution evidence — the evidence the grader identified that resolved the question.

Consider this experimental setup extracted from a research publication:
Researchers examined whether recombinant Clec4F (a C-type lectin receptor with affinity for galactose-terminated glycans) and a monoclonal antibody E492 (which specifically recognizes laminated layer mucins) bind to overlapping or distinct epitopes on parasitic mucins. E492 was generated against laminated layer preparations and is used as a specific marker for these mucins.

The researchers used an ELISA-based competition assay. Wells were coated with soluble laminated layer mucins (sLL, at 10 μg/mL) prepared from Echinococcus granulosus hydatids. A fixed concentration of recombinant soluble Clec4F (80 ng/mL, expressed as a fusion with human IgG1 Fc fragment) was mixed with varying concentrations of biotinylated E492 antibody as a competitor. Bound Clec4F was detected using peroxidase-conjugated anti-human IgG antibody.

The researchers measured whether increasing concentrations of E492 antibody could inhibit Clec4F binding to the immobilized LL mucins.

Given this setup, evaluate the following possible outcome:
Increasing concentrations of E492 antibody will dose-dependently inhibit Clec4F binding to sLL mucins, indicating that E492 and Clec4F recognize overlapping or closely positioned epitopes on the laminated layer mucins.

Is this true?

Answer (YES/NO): YES